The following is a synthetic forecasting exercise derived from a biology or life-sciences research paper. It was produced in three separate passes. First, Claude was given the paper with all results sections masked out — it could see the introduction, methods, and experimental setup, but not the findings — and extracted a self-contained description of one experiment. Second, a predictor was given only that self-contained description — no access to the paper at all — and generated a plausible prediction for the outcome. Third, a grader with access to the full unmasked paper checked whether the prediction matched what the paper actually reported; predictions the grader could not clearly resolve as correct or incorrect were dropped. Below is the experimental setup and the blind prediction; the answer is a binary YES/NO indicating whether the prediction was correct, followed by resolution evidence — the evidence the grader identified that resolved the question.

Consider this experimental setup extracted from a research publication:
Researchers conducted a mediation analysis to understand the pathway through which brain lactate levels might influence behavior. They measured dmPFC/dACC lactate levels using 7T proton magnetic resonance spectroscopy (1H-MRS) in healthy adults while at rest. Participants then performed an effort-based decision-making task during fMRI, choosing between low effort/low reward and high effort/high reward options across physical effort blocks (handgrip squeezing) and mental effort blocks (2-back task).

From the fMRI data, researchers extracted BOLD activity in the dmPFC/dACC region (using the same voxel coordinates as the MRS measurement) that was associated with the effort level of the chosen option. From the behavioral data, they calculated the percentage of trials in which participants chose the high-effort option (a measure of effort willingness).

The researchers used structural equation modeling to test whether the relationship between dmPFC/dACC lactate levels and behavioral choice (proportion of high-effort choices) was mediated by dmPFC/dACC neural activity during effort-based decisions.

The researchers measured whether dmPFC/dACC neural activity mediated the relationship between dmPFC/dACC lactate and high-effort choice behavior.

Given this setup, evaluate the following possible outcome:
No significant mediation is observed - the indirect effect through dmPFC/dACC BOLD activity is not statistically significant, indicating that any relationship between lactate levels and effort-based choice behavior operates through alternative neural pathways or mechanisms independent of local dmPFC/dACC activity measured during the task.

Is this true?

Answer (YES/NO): NO